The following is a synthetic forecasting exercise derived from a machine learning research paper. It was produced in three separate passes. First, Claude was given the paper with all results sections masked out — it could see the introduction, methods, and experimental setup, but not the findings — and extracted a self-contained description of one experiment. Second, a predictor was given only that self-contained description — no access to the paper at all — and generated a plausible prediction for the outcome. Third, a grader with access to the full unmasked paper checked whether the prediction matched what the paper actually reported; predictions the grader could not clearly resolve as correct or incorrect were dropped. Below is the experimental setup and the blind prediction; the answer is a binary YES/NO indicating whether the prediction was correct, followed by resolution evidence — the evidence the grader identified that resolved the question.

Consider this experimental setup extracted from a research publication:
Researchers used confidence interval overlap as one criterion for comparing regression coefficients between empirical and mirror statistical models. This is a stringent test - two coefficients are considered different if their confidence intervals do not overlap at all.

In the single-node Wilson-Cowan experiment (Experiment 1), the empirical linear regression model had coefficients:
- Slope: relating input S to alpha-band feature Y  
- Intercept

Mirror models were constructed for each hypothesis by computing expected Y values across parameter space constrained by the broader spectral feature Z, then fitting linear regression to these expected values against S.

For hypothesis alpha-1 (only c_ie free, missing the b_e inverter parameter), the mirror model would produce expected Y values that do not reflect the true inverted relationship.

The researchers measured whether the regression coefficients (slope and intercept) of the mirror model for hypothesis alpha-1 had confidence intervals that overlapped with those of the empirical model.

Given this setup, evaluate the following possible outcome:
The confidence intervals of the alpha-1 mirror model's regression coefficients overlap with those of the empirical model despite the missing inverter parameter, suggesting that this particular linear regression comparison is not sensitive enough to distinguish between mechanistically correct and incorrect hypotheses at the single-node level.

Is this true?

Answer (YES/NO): NO